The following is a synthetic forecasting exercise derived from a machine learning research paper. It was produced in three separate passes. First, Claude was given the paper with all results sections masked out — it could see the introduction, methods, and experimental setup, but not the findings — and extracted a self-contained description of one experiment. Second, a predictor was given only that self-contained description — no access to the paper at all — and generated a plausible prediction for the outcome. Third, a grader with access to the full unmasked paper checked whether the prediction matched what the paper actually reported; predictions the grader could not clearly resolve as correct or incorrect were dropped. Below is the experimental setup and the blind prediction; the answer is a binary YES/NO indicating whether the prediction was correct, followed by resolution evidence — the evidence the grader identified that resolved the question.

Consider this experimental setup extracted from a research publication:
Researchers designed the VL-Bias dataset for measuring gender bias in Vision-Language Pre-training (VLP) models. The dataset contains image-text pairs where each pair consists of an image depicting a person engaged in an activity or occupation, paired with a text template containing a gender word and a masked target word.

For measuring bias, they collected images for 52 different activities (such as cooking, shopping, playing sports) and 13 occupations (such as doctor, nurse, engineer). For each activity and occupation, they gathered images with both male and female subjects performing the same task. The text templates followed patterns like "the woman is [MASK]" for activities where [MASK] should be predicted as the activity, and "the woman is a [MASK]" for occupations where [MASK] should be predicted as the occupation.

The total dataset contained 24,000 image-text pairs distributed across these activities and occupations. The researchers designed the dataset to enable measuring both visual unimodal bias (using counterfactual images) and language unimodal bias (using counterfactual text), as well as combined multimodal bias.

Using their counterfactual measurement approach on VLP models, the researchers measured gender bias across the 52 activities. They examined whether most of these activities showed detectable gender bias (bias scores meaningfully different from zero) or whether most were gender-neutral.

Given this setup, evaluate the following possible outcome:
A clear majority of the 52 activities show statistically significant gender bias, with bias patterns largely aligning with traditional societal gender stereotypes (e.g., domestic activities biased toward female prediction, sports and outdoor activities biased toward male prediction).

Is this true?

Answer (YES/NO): YES